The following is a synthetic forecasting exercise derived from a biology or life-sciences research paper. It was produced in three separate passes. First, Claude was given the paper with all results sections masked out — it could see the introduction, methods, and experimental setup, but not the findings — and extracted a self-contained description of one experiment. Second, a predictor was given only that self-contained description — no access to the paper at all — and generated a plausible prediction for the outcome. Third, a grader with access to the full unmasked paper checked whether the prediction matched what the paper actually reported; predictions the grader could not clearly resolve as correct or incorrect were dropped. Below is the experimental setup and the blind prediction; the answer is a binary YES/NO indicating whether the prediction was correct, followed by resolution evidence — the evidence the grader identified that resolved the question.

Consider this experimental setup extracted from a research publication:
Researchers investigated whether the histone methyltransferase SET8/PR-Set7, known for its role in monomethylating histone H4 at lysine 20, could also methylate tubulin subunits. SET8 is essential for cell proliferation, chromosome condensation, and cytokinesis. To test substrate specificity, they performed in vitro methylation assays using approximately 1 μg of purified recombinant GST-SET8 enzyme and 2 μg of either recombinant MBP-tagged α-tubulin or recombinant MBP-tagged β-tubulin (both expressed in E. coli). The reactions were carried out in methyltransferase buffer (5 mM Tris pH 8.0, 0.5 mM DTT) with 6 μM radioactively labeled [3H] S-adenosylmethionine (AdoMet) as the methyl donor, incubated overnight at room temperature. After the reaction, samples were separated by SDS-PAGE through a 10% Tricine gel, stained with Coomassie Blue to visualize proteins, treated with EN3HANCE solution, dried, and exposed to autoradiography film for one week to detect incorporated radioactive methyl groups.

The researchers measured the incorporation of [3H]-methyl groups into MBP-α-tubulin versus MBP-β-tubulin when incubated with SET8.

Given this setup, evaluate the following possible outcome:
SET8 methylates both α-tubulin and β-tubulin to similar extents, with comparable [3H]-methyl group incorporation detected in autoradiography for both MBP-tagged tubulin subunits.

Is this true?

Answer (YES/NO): NO